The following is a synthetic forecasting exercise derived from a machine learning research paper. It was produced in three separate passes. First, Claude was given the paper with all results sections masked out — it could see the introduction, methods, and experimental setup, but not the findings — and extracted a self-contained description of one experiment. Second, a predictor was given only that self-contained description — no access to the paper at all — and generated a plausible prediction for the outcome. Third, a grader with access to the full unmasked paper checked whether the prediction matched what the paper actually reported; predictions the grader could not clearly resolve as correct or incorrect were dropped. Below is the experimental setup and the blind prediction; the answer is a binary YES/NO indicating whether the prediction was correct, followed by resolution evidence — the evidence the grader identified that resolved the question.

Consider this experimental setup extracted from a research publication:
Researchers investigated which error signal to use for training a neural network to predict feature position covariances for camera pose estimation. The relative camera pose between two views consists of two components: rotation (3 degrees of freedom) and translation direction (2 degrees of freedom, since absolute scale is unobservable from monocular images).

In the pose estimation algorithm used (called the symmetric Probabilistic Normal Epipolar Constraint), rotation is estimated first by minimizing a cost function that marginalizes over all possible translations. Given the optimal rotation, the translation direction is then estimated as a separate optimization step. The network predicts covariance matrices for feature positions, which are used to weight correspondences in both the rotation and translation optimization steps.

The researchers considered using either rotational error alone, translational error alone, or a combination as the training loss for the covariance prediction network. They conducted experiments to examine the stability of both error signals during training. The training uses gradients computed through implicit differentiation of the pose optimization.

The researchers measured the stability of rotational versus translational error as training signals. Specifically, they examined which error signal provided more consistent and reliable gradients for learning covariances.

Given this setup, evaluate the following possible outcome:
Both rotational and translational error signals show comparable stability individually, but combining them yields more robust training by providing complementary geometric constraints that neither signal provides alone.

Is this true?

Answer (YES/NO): NO